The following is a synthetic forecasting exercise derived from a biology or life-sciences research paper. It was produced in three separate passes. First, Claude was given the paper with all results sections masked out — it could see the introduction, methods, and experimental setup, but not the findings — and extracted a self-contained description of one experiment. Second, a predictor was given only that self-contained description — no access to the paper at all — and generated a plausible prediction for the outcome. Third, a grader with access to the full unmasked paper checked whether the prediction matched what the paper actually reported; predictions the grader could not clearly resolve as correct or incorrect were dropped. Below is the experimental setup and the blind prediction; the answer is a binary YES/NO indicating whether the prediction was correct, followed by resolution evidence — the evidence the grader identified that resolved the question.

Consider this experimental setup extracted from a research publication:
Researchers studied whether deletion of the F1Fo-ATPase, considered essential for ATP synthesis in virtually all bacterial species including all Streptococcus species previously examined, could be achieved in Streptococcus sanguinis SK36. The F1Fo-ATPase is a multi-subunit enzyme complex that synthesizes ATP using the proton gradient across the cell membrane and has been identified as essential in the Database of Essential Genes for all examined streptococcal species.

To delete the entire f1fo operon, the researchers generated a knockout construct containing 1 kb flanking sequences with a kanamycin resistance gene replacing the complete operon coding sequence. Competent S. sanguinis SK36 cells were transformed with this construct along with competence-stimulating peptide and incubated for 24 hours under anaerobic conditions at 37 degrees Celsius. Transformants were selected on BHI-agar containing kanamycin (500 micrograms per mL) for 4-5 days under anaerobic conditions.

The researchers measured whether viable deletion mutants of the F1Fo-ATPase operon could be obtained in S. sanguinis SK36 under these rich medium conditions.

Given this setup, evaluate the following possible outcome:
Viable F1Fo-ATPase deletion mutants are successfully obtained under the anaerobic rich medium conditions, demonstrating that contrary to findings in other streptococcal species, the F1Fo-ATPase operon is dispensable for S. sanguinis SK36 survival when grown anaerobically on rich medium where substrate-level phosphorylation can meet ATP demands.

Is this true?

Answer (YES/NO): NO